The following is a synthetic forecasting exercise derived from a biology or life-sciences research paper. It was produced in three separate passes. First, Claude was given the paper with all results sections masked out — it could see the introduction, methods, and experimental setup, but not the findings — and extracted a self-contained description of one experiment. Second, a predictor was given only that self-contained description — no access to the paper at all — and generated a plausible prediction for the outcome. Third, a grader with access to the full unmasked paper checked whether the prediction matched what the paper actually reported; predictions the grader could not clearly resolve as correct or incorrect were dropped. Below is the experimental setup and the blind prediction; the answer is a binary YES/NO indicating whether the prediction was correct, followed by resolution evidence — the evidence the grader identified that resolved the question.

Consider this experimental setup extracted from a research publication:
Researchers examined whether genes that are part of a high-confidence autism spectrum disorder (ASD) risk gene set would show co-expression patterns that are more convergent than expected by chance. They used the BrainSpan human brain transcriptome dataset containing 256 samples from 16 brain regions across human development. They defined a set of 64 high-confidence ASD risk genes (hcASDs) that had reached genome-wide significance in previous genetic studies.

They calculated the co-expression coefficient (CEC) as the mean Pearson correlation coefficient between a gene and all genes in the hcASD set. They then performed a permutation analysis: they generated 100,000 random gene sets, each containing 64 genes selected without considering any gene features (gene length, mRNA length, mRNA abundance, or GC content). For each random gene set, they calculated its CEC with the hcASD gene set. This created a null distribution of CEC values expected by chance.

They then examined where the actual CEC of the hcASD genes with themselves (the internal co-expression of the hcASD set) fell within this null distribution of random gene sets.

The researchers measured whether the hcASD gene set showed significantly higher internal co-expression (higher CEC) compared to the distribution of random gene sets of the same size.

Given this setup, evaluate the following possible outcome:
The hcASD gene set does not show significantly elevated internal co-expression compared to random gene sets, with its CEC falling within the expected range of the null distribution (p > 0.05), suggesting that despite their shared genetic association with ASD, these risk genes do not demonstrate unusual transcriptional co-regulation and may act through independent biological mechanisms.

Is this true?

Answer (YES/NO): NO